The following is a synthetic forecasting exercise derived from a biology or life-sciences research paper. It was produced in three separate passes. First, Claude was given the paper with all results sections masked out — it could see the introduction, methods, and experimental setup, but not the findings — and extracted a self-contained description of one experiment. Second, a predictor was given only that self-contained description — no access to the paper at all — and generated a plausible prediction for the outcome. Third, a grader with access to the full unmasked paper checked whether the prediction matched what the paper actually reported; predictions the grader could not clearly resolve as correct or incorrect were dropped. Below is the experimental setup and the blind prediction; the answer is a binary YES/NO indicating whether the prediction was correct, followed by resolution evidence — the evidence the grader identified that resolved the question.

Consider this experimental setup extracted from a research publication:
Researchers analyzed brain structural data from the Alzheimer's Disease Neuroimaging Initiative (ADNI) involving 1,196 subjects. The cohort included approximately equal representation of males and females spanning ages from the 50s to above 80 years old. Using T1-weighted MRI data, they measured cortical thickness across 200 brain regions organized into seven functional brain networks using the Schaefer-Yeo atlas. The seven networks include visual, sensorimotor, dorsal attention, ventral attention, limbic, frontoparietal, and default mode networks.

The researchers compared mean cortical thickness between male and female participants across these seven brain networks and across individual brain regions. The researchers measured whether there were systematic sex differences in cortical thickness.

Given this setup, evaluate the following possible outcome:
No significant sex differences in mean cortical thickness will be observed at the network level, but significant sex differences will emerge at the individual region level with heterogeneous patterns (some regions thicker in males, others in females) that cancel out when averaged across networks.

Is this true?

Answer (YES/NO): NO